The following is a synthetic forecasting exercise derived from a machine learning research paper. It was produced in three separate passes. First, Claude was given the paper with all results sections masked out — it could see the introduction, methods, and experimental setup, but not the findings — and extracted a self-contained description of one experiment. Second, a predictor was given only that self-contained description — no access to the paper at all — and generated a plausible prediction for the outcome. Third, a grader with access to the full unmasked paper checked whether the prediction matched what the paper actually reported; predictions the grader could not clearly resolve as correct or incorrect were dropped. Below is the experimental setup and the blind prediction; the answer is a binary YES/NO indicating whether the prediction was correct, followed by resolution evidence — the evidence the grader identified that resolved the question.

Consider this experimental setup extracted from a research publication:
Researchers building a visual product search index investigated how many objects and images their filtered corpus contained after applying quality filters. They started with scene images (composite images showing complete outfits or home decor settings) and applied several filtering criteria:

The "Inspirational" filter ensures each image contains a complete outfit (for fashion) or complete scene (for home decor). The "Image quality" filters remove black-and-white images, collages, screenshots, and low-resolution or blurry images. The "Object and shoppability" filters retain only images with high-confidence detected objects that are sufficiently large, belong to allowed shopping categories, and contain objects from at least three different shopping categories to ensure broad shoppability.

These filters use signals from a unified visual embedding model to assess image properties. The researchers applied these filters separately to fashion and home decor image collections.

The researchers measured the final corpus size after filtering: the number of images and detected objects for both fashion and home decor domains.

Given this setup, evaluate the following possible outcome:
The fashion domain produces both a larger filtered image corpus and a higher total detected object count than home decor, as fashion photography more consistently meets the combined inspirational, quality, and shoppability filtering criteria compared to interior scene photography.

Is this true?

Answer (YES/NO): NO